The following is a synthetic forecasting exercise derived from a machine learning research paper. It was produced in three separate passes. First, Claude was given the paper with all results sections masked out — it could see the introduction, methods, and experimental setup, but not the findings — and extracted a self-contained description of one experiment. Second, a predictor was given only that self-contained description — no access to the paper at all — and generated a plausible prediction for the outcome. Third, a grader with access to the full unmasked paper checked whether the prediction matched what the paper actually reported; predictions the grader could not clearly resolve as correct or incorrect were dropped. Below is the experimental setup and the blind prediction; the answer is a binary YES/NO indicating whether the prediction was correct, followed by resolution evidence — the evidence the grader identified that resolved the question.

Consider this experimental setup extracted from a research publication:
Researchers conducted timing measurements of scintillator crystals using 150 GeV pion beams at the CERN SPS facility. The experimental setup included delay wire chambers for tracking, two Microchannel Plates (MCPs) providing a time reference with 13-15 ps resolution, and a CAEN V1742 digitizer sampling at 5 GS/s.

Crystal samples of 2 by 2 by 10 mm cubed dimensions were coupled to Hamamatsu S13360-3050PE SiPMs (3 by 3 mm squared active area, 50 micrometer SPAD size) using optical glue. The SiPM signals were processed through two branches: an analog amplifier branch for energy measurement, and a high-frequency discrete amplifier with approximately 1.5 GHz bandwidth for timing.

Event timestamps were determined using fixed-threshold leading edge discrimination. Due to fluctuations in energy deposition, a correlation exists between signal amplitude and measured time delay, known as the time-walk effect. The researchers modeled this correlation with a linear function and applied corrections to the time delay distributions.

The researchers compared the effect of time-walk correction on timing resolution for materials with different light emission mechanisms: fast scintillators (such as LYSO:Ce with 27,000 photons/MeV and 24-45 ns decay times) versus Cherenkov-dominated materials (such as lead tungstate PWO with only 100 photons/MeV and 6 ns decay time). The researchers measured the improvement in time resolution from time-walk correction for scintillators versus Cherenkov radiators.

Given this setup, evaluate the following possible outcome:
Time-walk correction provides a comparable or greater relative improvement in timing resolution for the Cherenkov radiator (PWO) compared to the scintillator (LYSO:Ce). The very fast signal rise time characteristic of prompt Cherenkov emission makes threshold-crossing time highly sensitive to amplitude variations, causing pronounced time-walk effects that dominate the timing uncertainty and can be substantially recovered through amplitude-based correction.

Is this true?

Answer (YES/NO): NO